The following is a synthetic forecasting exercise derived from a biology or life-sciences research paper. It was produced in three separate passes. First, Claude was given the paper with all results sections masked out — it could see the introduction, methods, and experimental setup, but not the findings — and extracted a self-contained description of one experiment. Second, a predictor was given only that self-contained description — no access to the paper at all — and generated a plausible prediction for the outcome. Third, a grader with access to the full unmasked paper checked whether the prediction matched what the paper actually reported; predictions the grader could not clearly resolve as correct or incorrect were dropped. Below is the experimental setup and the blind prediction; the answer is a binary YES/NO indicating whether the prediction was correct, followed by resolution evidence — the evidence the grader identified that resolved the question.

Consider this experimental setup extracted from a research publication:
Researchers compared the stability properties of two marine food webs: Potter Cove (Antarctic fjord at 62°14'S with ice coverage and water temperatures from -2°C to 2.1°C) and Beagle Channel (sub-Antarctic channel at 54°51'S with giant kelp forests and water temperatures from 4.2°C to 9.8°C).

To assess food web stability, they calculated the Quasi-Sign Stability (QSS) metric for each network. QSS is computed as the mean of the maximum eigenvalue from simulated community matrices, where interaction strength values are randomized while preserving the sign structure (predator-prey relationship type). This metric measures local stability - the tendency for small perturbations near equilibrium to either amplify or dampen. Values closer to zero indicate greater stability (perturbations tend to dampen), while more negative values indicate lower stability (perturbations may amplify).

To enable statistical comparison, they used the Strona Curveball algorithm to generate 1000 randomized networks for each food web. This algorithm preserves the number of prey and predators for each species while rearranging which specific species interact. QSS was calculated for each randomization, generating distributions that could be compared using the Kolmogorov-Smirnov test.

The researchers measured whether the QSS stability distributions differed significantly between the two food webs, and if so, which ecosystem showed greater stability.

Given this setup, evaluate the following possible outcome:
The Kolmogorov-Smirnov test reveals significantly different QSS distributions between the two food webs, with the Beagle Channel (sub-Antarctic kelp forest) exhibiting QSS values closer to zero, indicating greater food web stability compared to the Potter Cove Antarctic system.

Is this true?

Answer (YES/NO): NO